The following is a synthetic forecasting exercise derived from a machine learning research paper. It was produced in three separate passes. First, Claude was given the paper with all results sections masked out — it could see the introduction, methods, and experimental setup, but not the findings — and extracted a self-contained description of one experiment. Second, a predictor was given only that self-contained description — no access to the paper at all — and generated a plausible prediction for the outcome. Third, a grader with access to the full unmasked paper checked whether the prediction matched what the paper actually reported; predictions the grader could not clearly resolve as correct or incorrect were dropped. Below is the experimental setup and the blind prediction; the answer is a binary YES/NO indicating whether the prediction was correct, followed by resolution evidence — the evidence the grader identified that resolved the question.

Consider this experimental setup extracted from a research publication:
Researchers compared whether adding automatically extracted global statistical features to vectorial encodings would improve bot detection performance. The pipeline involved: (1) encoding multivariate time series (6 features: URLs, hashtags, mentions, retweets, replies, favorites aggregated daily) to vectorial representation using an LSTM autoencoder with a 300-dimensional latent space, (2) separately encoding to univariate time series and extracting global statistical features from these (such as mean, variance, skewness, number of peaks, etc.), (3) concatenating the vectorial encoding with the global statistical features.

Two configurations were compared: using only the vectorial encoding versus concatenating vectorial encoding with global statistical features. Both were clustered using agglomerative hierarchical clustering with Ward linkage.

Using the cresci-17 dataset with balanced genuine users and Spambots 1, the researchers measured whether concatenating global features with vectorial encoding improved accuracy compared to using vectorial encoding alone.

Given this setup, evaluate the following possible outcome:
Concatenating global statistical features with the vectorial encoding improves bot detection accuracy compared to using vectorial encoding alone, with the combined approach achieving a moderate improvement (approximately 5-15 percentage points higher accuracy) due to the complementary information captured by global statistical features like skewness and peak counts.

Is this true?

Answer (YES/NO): NO